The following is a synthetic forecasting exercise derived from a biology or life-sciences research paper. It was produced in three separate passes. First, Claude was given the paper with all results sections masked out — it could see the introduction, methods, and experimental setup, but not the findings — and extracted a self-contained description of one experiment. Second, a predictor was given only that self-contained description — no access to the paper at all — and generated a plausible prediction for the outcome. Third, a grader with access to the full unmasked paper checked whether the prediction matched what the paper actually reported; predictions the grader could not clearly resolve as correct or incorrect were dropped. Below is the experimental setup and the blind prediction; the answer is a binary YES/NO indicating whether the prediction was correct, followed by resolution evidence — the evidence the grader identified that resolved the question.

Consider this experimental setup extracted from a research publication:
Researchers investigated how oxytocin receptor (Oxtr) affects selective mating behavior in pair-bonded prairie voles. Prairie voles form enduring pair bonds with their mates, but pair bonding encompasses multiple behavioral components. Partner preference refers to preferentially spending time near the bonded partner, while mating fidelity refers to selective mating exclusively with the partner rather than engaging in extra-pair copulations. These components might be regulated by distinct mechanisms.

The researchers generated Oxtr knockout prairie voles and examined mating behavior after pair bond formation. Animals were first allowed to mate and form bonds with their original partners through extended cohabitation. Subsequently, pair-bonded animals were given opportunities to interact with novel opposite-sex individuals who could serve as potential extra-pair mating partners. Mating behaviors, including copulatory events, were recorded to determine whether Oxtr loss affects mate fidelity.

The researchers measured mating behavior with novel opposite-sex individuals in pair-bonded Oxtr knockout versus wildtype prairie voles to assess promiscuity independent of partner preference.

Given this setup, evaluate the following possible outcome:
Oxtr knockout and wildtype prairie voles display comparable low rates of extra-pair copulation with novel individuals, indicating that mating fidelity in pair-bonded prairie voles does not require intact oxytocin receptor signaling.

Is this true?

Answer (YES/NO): NO